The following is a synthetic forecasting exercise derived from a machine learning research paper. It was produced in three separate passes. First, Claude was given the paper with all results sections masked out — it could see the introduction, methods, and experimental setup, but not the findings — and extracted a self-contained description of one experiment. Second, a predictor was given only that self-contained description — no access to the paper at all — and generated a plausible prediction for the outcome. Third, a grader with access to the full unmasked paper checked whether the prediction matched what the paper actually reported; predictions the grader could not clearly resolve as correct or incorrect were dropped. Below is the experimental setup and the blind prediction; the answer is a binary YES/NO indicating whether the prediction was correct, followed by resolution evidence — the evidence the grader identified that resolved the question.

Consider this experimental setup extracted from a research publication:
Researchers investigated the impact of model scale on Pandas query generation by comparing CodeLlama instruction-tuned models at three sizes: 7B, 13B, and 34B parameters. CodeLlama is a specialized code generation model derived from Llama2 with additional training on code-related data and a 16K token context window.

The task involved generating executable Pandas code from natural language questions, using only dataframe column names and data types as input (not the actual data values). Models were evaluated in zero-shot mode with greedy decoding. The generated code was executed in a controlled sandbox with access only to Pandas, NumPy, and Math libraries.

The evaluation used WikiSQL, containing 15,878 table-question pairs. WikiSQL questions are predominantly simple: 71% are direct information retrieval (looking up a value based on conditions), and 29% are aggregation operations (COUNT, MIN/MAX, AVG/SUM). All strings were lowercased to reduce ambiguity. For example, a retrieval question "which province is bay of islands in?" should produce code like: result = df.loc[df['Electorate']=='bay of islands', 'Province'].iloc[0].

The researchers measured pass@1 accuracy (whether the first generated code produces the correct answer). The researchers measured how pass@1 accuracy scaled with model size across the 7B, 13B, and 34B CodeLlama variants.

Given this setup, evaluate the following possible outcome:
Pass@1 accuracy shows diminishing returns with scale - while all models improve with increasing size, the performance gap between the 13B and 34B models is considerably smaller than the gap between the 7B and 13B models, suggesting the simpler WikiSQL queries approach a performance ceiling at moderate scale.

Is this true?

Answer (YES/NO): NO